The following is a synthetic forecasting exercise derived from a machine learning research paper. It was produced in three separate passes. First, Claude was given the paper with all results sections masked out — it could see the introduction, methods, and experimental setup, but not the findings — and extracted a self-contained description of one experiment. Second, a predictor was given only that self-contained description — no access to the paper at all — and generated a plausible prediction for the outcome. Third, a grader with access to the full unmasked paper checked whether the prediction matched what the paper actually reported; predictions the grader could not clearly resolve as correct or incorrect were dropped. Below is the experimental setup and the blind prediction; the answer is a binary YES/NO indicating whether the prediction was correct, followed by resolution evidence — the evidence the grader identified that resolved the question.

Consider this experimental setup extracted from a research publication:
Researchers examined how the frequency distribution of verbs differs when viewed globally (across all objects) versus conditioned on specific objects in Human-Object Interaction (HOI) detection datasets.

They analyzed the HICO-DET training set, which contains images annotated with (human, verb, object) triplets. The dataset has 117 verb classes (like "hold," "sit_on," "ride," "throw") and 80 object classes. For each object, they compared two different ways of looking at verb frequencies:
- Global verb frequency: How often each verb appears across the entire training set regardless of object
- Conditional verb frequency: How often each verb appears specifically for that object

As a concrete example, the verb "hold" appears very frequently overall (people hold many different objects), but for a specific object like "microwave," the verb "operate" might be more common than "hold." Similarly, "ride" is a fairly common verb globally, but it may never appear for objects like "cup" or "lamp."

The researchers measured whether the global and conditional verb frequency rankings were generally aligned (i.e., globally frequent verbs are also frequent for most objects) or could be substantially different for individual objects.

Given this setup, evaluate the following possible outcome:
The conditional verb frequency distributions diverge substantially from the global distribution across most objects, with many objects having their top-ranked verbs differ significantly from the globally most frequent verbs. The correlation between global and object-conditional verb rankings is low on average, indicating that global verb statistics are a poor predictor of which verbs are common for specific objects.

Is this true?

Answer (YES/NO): YES